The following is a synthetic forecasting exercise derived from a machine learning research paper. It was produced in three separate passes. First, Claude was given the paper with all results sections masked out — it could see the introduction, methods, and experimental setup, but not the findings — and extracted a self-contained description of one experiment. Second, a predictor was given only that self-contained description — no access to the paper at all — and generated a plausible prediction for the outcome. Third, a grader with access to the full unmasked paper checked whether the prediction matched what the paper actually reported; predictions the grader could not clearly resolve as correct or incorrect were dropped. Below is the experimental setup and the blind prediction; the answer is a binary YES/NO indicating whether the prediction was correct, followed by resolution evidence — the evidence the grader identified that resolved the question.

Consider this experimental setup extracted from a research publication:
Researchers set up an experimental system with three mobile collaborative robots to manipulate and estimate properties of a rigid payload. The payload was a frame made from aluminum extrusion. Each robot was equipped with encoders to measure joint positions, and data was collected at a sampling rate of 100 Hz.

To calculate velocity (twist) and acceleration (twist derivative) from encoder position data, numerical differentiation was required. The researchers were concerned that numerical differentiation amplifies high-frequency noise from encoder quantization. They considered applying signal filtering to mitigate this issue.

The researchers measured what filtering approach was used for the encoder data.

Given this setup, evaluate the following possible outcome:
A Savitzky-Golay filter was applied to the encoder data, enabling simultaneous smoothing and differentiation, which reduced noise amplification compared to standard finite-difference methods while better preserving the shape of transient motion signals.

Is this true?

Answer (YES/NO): NO